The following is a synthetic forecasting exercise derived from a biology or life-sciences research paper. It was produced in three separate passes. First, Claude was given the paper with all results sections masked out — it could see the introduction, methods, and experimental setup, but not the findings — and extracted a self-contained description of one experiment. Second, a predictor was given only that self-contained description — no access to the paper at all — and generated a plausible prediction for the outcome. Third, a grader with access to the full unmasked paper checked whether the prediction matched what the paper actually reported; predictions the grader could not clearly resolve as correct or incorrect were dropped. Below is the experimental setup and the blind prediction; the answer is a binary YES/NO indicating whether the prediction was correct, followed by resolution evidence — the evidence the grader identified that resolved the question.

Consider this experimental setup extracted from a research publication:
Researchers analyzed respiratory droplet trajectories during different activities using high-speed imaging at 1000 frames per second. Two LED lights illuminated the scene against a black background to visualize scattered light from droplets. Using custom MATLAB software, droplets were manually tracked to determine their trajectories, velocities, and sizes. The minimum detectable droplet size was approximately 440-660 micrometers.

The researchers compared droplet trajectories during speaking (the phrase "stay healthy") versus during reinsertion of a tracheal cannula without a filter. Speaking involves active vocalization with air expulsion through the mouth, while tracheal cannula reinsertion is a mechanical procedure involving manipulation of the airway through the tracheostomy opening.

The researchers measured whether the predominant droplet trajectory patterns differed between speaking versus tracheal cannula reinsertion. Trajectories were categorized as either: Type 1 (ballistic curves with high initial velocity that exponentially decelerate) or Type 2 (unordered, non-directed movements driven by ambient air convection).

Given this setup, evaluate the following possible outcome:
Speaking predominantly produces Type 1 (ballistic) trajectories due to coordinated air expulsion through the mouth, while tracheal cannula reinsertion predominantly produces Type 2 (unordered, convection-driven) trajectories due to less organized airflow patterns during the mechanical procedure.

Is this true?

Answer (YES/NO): YES